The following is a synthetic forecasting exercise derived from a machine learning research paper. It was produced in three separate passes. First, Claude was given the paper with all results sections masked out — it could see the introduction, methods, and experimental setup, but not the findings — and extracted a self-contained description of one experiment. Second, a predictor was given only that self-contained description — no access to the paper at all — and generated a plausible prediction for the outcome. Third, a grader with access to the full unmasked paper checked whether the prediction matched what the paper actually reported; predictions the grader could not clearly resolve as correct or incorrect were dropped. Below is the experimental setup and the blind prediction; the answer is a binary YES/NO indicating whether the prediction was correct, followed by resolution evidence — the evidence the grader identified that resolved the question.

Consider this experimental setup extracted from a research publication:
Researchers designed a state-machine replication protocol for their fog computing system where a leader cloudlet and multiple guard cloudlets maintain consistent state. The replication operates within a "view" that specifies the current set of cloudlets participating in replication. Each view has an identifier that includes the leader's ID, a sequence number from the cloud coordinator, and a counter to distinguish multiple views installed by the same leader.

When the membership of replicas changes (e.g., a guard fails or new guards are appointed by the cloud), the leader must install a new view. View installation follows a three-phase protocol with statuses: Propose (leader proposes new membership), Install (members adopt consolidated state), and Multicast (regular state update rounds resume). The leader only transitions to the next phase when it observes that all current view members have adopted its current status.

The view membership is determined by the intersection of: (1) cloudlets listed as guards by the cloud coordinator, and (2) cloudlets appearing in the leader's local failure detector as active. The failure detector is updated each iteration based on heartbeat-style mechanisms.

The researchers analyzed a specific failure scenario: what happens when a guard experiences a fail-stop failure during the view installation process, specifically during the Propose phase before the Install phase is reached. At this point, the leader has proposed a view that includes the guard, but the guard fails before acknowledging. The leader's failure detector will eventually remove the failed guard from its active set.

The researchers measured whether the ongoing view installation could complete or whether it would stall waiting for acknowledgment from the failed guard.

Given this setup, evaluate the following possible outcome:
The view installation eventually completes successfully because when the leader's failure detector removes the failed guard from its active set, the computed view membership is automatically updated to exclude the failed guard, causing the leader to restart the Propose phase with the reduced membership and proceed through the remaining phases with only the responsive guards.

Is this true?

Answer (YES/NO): YES